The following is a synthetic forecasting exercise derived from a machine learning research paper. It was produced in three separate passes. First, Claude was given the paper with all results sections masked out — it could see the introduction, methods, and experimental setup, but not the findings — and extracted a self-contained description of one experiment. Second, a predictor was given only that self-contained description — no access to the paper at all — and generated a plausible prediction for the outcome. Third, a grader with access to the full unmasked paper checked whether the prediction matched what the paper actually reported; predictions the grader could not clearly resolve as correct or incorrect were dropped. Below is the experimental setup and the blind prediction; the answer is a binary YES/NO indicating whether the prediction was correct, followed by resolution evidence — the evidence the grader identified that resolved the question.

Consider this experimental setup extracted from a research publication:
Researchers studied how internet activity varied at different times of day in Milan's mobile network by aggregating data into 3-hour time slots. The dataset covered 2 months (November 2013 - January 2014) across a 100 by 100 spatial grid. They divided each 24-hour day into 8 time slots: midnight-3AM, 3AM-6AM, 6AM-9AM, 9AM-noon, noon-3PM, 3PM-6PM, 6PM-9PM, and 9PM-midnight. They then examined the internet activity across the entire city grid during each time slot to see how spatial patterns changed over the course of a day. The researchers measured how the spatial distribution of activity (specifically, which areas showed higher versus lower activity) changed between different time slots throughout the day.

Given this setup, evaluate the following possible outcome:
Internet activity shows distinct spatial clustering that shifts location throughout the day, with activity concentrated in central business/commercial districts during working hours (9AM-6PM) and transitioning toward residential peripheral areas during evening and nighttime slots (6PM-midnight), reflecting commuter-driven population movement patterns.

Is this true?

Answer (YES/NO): NO